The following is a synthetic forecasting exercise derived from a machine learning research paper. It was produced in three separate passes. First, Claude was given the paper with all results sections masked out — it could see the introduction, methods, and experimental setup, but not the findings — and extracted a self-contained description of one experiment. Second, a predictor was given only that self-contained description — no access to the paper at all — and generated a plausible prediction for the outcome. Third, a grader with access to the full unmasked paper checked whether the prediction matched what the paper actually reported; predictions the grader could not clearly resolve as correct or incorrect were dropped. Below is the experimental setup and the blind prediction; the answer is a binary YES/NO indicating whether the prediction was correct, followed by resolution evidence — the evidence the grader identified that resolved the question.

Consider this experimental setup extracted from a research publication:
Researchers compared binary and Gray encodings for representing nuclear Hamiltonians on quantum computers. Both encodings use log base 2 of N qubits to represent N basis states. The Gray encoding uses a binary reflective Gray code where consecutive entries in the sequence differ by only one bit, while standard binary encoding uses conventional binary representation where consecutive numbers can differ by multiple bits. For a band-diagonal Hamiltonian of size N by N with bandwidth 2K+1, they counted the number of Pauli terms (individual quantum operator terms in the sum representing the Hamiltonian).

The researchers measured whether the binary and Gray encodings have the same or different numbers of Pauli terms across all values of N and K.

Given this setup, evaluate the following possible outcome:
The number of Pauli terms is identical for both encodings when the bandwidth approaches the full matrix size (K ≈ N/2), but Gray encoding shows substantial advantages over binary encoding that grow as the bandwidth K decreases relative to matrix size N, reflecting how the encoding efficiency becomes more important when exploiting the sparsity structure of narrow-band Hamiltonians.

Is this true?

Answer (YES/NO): NO